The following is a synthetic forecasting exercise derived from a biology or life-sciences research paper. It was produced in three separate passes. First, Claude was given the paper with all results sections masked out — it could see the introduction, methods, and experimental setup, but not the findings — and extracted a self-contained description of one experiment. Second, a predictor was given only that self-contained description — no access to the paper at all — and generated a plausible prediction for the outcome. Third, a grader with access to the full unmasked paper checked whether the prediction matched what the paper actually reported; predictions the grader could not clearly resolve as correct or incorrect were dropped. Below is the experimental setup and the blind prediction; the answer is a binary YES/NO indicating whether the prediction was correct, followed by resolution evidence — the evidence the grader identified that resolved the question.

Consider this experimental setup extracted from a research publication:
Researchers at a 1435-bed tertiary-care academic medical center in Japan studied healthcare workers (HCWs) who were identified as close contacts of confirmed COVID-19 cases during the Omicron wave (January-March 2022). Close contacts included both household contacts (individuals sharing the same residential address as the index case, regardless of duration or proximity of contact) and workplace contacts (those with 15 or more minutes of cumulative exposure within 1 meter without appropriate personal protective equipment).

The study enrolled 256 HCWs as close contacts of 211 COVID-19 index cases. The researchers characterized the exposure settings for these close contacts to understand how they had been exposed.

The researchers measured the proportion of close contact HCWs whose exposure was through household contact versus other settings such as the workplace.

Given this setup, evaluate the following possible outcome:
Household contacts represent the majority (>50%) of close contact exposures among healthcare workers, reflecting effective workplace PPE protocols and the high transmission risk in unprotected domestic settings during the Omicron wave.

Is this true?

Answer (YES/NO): YES